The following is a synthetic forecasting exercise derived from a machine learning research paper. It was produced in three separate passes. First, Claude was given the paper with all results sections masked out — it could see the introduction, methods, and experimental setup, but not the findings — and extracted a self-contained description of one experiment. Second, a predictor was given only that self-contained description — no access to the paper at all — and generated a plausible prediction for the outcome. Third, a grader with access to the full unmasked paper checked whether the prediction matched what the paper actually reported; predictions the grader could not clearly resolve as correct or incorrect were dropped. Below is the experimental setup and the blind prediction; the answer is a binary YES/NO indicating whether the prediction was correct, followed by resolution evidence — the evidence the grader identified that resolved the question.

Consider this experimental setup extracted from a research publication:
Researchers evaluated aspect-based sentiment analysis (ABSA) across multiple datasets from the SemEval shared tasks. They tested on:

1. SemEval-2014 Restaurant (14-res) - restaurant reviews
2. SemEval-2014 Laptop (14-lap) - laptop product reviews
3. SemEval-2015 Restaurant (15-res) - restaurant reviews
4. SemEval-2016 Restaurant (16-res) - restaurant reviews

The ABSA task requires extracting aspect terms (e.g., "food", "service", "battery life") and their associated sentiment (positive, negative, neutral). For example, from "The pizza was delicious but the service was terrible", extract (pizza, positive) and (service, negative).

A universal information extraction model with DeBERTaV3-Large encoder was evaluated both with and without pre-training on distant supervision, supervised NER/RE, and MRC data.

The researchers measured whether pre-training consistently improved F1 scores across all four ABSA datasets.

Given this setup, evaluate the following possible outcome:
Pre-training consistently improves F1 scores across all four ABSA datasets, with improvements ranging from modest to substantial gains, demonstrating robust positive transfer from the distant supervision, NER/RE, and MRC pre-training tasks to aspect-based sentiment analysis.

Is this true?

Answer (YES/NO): NO